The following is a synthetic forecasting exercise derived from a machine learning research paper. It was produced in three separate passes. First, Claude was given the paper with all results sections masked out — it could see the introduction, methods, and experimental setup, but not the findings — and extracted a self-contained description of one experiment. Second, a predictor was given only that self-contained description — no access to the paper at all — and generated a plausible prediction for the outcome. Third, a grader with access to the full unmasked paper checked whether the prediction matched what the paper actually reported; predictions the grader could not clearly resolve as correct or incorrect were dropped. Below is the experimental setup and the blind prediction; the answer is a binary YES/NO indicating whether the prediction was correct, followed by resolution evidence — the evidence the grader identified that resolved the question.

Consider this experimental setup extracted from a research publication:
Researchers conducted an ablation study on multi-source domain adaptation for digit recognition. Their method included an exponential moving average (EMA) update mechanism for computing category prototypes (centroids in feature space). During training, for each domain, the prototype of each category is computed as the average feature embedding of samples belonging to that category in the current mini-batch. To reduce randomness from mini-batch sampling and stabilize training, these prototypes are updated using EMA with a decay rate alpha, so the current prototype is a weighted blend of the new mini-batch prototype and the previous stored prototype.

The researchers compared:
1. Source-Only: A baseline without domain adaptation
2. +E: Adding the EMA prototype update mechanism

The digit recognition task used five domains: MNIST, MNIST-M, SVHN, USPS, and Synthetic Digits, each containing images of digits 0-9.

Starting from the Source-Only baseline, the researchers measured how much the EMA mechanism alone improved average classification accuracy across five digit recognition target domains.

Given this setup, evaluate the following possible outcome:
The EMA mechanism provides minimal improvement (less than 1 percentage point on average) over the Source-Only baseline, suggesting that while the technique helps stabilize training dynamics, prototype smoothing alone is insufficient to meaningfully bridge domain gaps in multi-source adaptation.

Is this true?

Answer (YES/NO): NO